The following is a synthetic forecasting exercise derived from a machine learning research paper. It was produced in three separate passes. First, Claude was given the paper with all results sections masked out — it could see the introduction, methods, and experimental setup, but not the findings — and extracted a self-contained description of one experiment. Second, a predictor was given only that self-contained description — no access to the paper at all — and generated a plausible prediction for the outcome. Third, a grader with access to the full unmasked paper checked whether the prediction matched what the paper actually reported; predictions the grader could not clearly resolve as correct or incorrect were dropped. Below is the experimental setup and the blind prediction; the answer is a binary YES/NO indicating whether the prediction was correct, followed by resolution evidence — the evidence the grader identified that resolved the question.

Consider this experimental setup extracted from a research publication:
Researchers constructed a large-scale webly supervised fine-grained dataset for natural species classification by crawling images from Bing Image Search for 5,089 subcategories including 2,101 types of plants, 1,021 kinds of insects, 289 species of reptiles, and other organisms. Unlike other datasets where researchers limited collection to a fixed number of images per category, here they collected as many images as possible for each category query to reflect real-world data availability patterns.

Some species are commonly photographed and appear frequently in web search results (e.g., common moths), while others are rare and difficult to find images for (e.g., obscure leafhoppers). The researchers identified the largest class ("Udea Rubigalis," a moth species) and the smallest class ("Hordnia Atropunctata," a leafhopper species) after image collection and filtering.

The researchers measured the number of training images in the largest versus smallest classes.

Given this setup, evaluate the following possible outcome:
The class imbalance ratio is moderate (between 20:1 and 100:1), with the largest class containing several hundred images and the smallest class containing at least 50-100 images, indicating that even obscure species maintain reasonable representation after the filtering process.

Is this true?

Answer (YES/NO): NO